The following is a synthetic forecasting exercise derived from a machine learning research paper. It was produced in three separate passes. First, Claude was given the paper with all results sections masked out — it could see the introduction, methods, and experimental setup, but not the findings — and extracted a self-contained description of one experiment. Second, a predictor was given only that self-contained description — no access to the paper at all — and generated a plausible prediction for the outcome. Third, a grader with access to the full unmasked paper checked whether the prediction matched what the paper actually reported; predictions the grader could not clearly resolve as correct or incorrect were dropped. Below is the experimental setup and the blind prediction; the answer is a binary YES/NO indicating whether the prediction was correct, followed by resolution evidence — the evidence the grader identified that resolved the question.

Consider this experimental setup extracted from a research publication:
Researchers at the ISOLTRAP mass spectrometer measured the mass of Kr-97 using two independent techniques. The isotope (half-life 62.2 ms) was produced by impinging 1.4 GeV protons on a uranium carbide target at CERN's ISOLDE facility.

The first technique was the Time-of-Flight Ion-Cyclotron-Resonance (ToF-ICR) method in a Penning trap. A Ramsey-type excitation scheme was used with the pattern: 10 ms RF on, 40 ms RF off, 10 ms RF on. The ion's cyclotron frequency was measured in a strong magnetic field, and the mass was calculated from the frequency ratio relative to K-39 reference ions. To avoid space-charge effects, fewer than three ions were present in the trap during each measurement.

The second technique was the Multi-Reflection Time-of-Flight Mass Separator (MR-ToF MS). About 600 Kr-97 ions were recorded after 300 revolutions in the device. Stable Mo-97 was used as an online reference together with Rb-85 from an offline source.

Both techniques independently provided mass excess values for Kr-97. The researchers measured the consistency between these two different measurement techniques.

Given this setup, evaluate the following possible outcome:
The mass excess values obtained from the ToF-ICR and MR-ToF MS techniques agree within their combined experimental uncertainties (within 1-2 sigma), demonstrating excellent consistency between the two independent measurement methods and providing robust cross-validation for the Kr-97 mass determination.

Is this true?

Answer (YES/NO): YES